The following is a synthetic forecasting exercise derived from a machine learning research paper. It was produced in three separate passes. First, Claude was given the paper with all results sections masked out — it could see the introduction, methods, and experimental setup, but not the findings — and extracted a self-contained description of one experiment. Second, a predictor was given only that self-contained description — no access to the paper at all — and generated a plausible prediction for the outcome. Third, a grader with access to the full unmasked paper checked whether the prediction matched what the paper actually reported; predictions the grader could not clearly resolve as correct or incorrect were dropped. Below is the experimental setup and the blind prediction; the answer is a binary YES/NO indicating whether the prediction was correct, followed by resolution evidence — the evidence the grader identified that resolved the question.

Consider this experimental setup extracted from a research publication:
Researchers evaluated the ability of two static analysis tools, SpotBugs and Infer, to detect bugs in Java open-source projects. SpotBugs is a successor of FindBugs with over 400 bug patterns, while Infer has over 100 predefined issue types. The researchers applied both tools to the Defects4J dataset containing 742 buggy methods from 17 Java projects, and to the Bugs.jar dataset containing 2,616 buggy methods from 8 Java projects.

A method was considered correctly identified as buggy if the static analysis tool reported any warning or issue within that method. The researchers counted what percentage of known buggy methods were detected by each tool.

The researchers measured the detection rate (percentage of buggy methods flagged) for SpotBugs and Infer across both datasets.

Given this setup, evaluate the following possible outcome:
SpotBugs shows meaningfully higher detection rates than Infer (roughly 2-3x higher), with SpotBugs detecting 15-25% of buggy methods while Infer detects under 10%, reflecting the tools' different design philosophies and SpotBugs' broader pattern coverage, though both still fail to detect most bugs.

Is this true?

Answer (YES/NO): NO